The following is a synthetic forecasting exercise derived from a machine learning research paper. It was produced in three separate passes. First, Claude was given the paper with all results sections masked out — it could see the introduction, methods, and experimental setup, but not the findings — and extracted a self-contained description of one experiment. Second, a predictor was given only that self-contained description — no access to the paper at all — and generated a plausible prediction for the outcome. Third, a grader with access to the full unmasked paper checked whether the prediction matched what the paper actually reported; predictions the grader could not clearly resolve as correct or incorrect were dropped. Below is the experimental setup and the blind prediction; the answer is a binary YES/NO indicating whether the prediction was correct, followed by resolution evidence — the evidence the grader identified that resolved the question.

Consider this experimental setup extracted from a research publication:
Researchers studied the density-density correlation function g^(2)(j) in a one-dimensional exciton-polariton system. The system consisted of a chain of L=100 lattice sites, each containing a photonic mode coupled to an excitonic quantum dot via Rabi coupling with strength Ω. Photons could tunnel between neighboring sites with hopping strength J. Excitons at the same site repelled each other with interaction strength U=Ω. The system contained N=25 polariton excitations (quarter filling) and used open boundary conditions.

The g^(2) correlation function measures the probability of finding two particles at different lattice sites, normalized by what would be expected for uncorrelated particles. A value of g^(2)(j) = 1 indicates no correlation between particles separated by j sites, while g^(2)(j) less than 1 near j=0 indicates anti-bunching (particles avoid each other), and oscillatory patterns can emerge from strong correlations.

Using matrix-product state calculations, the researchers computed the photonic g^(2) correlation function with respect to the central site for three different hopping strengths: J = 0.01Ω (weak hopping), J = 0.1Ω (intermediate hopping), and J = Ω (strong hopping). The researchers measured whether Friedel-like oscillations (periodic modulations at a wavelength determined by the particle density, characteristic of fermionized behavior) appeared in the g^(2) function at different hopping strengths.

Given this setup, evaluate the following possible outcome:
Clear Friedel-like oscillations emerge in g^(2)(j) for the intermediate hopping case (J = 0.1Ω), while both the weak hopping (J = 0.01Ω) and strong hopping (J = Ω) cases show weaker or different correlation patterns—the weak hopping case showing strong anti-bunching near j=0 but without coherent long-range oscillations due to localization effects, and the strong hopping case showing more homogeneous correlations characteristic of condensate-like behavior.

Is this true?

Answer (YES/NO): NO